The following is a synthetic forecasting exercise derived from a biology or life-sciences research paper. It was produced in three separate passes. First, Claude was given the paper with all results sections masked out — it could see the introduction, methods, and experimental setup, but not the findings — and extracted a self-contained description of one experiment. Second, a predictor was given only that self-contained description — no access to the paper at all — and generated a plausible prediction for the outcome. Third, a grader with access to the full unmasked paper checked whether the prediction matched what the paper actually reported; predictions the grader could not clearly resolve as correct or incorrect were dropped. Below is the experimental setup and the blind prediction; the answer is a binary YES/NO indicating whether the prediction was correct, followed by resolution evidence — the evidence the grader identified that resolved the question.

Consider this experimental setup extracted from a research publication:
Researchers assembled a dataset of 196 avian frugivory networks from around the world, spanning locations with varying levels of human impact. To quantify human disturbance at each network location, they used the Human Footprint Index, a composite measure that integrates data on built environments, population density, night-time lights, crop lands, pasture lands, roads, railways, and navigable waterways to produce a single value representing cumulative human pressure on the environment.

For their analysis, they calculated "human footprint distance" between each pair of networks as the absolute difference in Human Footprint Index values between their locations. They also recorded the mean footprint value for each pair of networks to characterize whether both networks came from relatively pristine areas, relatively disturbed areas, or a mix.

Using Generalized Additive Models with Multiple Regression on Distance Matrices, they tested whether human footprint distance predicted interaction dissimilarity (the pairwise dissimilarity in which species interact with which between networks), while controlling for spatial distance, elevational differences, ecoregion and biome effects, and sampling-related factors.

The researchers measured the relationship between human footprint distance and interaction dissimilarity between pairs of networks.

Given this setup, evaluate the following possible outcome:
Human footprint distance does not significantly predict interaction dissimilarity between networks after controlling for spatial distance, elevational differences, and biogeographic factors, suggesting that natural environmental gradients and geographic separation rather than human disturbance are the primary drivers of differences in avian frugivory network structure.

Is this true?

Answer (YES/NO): NO